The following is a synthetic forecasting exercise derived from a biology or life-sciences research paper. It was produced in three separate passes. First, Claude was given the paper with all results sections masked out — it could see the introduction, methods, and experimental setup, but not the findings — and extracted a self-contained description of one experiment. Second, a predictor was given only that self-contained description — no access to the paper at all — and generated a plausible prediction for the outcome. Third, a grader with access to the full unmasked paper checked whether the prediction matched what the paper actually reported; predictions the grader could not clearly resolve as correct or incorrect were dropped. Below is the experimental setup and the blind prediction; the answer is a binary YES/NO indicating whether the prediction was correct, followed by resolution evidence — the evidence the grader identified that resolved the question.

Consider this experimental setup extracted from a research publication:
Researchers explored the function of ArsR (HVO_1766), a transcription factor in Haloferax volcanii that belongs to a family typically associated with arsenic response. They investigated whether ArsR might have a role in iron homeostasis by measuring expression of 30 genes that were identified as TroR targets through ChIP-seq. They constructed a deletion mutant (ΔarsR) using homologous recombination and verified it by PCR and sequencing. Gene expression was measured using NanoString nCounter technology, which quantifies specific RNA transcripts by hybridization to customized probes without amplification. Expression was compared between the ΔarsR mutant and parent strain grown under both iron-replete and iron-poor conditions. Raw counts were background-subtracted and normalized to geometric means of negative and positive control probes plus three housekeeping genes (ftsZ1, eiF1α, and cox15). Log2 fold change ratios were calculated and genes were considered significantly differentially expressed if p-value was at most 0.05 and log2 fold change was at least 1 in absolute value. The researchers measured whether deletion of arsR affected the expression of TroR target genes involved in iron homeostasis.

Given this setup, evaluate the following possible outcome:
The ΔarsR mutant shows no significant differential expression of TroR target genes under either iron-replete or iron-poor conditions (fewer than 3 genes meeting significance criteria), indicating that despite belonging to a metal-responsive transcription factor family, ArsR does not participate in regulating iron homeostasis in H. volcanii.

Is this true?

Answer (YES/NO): YES